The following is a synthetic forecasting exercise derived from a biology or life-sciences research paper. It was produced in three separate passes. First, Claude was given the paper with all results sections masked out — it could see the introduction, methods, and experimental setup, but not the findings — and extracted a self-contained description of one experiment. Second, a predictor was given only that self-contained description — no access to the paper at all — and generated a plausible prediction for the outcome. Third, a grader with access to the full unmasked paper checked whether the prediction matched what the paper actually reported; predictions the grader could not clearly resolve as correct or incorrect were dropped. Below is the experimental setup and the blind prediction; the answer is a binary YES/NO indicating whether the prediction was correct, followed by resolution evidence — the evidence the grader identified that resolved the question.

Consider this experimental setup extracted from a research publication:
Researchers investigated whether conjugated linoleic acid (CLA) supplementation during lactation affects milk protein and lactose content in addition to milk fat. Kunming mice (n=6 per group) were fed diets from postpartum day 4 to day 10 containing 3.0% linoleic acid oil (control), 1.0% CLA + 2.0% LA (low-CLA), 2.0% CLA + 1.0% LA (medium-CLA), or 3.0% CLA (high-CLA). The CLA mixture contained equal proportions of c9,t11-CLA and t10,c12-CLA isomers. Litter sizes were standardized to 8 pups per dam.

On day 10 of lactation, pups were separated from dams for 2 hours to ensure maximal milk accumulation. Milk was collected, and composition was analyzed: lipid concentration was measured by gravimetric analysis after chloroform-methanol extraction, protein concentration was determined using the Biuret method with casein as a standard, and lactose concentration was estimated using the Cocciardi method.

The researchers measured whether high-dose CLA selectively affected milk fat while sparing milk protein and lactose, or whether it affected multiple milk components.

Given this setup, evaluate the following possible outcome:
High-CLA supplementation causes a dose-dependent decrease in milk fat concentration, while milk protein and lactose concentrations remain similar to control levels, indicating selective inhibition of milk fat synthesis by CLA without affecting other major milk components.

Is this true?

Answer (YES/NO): NO